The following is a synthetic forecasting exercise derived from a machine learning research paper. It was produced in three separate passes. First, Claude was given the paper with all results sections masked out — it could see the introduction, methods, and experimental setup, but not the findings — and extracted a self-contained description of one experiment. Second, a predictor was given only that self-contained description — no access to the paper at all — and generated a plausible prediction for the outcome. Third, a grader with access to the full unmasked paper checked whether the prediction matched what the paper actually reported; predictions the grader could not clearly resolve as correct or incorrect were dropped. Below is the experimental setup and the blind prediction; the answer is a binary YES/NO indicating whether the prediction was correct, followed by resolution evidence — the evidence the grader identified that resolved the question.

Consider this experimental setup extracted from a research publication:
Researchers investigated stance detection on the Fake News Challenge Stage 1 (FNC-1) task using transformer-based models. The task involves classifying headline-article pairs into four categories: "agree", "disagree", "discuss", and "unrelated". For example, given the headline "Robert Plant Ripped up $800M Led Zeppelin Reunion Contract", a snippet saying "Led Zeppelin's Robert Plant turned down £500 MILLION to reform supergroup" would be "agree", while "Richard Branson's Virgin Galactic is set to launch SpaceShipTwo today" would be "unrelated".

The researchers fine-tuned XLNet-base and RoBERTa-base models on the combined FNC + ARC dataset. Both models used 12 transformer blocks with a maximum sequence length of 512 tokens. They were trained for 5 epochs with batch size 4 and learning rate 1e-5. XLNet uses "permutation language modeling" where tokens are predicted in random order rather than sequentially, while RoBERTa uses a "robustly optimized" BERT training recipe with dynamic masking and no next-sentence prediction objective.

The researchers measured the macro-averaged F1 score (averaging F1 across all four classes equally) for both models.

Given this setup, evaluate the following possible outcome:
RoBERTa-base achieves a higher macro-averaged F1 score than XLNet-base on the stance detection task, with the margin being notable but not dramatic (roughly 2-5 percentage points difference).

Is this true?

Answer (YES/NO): YES